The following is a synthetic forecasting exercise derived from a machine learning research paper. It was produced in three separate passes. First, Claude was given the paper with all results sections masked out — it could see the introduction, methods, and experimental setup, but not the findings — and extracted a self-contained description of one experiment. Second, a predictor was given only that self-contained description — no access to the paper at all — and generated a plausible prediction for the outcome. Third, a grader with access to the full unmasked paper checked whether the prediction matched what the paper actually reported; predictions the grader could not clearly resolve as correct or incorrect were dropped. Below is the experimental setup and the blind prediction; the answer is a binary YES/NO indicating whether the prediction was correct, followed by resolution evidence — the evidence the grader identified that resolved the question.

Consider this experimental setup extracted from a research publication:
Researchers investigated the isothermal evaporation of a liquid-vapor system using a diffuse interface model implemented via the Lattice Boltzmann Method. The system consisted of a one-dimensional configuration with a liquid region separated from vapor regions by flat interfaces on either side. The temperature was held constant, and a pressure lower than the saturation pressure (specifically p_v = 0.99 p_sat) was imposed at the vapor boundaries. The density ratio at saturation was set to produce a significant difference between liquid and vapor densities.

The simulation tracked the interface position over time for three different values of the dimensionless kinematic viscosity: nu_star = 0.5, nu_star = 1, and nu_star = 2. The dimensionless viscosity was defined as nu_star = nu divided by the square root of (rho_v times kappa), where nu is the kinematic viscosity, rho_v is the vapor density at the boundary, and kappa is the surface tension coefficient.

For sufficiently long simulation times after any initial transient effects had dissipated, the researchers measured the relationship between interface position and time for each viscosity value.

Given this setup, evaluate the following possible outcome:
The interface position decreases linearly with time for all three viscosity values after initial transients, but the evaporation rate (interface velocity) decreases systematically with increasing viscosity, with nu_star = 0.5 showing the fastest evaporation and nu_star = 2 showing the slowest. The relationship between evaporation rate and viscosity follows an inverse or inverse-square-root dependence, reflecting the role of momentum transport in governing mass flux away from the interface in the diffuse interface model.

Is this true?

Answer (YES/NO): YES